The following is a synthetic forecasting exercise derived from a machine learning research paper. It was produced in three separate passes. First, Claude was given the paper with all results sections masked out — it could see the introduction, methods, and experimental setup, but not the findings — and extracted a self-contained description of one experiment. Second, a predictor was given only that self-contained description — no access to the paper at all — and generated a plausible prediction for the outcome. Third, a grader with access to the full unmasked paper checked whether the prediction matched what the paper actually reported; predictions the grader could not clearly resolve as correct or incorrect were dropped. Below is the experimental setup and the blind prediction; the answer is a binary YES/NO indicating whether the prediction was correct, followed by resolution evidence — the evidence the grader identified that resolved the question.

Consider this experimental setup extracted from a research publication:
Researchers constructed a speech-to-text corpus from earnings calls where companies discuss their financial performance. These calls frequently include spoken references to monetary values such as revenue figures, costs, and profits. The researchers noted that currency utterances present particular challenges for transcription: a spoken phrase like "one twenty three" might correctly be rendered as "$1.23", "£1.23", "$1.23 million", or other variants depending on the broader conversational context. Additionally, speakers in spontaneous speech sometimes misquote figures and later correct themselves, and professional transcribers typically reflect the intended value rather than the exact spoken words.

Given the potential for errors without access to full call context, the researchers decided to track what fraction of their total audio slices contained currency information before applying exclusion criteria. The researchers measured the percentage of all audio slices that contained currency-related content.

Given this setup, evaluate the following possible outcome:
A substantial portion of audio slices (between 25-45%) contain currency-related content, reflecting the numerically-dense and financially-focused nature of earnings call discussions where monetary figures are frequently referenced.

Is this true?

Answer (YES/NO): NO